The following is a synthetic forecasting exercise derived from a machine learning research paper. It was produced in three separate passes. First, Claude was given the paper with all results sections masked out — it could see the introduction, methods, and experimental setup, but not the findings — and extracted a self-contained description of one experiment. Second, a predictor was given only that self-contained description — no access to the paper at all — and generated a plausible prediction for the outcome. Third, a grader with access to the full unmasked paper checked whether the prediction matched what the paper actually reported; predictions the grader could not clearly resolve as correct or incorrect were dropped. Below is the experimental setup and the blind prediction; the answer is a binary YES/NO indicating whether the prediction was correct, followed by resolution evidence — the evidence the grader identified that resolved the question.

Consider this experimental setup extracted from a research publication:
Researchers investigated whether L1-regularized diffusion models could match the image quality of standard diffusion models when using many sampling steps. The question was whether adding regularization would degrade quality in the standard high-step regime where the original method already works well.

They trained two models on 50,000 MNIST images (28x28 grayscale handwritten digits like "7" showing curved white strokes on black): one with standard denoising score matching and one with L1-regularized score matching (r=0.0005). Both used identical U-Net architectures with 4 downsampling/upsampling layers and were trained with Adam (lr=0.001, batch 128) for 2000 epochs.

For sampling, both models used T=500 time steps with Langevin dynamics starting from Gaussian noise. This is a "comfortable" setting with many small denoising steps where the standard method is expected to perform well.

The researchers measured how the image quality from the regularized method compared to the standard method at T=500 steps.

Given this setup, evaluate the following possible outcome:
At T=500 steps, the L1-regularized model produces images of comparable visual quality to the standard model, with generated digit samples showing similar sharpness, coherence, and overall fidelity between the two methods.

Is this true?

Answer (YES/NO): YES